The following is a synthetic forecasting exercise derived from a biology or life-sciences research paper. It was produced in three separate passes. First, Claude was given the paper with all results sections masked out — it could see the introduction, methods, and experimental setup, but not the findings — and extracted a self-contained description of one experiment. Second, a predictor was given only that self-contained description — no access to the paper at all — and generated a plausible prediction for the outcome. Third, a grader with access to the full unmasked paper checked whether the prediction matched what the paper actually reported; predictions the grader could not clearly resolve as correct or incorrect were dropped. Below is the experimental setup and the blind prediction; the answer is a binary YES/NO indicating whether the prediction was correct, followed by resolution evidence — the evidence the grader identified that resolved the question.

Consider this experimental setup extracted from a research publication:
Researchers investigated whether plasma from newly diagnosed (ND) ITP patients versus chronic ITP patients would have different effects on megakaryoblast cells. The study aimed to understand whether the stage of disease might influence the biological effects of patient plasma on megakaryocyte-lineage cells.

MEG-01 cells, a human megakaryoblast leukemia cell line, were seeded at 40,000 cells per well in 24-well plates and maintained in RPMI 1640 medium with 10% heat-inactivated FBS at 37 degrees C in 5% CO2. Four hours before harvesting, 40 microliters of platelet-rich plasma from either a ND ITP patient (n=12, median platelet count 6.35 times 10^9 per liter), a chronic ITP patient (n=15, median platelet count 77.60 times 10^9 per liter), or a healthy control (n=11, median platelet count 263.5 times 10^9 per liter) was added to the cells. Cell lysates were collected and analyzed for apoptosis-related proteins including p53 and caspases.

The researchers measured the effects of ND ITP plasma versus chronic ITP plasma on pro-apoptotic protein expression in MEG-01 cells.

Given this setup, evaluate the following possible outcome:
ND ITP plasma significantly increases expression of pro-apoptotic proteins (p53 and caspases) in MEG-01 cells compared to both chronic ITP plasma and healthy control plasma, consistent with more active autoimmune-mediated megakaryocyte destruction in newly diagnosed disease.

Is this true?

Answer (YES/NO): NO